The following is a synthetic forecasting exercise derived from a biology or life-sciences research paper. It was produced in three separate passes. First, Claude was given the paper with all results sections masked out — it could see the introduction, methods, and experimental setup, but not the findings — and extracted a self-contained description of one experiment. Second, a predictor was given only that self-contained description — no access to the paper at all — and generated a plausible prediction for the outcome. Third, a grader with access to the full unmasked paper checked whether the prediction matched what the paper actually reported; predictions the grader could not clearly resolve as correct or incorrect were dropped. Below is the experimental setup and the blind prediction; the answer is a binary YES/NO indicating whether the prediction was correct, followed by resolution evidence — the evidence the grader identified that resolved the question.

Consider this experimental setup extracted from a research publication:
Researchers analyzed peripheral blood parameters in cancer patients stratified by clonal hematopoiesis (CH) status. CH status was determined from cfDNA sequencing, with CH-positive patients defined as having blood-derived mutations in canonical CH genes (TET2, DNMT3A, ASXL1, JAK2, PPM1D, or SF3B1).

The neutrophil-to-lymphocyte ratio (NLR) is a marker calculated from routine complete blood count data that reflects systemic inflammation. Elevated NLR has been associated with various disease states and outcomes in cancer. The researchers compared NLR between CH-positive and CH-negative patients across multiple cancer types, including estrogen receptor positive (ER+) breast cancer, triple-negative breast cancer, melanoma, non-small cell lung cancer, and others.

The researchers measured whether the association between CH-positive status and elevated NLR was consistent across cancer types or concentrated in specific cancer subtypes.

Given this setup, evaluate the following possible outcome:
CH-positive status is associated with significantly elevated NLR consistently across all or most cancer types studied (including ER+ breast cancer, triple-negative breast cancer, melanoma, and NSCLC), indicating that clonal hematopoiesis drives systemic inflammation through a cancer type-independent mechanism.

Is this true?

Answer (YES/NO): NO